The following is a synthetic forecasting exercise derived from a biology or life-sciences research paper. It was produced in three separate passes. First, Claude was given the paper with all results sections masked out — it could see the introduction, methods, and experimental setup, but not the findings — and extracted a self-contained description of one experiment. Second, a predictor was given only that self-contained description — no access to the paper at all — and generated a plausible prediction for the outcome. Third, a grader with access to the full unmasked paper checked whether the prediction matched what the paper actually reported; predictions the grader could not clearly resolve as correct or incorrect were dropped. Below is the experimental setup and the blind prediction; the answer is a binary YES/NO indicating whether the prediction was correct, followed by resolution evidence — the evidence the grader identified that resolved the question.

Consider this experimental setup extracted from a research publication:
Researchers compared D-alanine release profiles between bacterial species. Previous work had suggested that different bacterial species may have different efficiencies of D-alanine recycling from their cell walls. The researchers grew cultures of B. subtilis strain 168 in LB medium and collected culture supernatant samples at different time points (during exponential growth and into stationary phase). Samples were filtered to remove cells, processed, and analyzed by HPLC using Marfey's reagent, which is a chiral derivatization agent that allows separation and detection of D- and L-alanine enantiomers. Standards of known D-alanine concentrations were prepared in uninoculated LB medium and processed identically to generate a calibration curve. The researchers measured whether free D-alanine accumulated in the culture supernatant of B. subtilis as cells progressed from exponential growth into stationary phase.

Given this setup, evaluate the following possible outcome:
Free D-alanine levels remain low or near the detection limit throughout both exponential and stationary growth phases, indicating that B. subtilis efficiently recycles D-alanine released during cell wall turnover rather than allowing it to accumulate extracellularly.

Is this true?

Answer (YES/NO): YES